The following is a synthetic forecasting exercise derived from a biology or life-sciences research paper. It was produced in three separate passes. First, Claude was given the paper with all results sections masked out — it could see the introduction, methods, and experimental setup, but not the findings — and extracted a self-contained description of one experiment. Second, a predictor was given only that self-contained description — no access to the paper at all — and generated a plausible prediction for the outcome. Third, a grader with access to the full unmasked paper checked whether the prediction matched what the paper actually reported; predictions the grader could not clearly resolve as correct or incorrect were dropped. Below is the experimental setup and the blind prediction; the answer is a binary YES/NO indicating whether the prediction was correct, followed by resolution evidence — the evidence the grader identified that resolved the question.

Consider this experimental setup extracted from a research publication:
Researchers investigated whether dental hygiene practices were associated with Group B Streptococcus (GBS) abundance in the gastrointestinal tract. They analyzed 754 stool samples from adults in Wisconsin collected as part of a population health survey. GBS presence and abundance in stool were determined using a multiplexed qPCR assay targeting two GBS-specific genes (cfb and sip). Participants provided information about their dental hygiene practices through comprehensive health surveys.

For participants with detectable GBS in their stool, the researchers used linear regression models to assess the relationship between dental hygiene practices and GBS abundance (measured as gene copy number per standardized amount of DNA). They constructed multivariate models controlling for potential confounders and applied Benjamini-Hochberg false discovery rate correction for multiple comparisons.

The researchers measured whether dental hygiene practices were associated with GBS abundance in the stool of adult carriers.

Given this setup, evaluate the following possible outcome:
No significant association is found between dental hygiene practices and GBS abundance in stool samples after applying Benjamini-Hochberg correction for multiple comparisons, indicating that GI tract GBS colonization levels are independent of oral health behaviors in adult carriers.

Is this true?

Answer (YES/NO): NO